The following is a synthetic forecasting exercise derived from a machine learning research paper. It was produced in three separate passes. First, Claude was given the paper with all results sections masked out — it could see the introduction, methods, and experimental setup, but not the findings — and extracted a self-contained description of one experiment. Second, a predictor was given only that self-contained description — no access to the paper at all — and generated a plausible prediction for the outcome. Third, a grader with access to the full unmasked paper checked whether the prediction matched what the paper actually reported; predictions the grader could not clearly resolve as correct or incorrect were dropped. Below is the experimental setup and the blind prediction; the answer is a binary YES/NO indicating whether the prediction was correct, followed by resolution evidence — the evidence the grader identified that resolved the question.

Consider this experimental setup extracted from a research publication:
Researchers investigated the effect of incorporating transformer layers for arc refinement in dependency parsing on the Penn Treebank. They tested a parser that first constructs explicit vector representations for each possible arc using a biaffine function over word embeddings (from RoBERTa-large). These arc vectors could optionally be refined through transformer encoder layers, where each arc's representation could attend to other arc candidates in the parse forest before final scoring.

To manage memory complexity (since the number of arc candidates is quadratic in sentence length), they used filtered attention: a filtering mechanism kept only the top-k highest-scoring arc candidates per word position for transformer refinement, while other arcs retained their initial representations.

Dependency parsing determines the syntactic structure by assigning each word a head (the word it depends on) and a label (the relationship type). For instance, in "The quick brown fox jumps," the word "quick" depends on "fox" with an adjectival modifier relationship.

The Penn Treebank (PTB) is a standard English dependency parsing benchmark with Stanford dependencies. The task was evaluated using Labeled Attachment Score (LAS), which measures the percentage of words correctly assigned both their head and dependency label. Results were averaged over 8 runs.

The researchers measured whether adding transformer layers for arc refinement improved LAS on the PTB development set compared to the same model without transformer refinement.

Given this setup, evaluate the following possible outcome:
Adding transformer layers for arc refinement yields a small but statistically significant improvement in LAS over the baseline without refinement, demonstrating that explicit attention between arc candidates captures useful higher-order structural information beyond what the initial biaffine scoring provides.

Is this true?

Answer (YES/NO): NO